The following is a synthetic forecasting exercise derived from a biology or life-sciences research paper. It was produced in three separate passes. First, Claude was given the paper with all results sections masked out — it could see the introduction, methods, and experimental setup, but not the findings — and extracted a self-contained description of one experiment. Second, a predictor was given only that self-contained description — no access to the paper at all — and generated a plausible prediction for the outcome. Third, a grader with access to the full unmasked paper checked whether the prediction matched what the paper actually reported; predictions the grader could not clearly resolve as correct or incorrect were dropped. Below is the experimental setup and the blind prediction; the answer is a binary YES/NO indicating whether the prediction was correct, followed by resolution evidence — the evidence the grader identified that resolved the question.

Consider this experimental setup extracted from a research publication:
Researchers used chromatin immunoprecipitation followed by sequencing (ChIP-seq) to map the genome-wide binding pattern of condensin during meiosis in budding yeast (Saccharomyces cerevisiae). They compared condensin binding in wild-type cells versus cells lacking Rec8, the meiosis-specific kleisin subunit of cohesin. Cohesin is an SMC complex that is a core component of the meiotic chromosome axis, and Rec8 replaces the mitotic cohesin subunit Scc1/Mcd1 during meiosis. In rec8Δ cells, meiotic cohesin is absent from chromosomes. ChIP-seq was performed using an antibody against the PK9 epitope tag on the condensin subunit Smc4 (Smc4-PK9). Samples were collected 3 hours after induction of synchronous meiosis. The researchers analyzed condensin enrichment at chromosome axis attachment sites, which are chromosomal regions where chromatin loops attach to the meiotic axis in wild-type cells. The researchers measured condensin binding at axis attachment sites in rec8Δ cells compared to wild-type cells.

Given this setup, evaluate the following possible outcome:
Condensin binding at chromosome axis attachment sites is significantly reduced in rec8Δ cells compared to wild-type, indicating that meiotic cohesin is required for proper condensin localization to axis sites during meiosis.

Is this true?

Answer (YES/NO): YES